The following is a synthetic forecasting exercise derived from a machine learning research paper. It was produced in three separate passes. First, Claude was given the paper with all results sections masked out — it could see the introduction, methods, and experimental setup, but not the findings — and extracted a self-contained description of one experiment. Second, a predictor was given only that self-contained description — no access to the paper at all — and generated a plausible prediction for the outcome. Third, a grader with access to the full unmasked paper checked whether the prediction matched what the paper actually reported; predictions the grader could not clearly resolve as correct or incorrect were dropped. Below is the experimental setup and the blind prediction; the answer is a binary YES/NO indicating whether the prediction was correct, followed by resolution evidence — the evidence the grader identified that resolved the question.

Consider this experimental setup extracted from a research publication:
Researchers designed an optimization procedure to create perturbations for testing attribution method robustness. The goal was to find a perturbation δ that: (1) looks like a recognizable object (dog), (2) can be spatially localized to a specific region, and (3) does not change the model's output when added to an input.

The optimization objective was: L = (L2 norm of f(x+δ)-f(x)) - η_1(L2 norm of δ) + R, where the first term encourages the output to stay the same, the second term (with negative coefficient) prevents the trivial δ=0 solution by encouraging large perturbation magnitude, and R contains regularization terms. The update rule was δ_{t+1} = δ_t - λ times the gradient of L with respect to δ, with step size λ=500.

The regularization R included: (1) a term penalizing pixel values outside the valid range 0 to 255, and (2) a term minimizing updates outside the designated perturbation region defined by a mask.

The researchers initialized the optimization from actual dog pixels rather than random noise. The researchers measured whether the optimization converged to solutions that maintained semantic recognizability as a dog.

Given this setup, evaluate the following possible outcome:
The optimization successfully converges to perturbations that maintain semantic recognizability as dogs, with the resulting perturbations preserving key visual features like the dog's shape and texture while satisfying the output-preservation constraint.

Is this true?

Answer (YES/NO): YES